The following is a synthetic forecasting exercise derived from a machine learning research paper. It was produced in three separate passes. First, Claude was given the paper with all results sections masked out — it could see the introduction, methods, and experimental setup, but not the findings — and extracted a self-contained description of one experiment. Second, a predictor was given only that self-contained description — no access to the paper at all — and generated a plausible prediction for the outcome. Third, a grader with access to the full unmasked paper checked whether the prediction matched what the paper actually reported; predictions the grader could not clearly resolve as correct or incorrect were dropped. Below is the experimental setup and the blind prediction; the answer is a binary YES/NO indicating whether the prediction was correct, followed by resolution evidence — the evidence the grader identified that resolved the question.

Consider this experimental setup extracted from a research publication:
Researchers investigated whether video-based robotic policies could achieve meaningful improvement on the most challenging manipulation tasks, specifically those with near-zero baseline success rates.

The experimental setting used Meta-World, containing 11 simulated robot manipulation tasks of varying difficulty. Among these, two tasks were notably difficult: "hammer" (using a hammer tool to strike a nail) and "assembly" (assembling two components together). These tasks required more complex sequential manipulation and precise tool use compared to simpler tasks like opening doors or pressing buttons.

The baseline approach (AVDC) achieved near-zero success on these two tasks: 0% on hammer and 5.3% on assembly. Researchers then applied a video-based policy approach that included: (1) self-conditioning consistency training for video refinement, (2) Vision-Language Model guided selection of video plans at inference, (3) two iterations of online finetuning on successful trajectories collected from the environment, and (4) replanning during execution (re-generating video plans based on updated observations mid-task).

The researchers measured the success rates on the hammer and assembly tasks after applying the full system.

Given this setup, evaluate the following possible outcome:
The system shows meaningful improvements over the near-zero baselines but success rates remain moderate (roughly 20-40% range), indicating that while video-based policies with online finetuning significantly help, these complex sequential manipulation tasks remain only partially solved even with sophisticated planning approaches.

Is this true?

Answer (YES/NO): NO